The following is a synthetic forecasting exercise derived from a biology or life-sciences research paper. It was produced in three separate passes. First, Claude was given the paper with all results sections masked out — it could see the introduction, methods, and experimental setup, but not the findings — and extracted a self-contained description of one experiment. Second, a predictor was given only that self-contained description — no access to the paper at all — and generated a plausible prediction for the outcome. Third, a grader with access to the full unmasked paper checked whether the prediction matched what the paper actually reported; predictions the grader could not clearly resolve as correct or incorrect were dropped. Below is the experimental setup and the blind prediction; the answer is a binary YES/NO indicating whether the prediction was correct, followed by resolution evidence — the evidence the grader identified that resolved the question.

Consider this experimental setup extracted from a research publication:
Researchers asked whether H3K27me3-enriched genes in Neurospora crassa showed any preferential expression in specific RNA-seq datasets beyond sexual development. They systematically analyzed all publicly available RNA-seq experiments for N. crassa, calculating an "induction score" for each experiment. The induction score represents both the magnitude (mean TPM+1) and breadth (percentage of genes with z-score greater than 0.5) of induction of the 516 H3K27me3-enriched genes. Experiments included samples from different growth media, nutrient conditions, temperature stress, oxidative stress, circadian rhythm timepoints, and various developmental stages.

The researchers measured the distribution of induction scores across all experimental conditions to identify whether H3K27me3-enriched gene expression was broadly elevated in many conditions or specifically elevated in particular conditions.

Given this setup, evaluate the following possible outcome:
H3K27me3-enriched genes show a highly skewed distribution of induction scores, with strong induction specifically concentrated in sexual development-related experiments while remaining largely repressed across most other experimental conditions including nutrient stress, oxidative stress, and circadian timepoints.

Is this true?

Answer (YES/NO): NO